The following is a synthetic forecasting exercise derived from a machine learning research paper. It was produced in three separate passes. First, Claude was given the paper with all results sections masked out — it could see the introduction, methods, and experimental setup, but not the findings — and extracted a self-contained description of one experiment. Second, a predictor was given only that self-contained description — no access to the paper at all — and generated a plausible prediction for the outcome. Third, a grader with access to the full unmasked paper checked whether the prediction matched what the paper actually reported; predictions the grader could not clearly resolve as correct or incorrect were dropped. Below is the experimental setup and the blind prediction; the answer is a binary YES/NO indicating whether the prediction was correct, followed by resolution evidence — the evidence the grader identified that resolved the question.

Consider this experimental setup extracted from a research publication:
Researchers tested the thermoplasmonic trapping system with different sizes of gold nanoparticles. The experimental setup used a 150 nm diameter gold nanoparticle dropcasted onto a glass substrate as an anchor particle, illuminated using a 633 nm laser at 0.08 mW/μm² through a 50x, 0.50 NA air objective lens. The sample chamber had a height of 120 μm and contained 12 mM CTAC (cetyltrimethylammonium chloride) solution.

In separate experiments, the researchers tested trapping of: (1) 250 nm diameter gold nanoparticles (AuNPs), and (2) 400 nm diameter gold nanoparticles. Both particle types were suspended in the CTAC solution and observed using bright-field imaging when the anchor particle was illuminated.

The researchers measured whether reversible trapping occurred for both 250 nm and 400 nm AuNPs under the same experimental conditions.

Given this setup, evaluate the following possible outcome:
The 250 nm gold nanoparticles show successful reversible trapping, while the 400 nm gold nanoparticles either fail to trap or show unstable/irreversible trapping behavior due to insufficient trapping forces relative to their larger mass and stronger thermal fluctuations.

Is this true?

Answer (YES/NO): NO